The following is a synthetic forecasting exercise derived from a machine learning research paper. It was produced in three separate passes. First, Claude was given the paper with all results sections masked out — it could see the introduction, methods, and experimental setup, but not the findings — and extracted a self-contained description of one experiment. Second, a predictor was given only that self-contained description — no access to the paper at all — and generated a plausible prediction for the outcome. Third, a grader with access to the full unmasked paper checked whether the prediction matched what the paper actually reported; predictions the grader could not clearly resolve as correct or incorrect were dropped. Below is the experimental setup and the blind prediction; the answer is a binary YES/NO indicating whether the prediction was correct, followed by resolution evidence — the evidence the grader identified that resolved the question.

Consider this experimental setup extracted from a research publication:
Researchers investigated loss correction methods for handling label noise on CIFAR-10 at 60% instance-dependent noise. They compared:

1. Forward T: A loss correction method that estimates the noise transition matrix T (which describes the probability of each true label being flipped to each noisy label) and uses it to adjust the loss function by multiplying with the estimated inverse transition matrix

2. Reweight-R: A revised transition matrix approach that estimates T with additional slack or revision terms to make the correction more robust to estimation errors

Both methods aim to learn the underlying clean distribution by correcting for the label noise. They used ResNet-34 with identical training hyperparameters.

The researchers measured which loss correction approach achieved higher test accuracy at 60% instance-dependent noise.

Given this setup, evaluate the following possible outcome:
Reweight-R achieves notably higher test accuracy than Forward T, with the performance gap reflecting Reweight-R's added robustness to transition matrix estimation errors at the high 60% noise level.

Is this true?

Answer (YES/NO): YES